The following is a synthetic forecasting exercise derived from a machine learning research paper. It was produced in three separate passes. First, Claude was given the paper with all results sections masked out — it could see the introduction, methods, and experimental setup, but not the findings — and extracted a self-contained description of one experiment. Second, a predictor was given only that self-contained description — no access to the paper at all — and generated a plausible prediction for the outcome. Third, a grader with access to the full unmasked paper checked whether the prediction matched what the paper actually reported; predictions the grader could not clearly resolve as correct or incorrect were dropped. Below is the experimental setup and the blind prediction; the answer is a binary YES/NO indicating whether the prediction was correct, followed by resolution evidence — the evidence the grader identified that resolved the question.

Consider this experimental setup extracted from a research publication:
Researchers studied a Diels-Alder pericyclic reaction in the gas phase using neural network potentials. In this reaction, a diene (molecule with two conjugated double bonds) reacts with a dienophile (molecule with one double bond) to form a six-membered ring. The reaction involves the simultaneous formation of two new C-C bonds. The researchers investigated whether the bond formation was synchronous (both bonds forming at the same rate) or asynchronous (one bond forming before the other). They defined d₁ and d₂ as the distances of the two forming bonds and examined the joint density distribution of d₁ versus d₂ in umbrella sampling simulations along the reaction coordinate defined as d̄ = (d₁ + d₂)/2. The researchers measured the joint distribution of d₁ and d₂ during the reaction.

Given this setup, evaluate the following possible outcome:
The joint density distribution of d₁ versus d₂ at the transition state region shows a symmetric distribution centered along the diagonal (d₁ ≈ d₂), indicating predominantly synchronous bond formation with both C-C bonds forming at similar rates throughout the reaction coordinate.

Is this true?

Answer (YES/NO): YES